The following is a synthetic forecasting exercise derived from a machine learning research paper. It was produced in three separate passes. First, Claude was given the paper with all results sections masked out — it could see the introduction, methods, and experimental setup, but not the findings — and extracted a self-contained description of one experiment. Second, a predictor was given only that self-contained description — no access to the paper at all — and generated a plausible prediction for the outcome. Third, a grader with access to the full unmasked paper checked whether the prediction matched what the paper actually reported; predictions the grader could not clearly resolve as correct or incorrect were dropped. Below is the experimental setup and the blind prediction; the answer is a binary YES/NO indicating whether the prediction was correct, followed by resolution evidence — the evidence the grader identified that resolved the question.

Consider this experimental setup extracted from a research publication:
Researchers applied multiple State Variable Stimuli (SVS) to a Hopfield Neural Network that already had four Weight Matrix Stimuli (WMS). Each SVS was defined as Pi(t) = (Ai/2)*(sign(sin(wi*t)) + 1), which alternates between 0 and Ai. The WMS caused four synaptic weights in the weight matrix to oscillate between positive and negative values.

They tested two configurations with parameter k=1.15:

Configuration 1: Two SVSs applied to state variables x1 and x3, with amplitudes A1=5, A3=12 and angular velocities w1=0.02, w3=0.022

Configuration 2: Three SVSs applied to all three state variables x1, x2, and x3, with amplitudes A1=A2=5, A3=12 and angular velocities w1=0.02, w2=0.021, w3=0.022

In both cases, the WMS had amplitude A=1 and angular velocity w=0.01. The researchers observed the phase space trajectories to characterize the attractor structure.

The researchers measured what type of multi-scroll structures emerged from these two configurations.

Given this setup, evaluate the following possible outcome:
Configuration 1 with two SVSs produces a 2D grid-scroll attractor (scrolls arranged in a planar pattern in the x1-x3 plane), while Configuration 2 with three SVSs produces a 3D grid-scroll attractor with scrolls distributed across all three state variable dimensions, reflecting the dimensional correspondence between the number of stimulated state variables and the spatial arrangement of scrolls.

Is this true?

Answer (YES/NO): YES